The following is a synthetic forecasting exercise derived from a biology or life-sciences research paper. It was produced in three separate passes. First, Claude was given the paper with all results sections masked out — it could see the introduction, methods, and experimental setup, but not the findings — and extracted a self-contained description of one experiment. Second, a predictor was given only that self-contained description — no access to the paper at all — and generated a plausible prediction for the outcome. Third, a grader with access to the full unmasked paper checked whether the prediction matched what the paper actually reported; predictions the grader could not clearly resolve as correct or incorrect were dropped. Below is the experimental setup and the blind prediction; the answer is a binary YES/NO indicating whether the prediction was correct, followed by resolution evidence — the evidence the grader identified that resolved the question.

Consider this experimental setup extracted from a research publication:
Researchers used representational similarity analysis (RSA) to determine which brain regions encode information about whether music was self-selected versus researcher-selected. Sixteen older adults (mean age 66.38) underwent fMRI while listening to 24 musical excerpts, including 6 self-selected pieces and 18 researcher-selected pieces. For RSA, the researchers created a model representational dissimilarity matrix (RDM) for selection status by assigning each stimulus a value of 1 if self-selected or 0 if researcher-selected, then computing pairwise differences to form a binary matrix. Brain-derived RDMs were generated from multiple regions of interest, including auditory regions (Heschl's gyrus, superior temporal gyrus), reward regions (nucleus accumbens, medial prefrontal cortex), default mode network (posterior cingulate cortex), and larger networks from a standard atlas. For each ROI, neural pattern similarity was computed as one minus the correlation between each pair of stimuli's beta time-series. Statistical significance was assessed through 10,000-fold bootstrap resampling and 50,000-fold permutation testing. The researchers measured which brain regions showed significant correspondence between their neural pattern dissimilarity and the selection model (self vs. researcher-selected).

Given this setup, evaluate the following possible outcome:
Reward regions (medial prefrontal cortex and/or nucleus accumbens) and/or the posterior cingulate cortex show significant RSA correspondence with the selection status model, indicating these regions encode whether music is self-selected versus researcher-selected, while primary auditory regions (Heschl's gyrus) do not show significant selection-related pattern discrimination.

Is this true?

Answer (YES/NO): NO